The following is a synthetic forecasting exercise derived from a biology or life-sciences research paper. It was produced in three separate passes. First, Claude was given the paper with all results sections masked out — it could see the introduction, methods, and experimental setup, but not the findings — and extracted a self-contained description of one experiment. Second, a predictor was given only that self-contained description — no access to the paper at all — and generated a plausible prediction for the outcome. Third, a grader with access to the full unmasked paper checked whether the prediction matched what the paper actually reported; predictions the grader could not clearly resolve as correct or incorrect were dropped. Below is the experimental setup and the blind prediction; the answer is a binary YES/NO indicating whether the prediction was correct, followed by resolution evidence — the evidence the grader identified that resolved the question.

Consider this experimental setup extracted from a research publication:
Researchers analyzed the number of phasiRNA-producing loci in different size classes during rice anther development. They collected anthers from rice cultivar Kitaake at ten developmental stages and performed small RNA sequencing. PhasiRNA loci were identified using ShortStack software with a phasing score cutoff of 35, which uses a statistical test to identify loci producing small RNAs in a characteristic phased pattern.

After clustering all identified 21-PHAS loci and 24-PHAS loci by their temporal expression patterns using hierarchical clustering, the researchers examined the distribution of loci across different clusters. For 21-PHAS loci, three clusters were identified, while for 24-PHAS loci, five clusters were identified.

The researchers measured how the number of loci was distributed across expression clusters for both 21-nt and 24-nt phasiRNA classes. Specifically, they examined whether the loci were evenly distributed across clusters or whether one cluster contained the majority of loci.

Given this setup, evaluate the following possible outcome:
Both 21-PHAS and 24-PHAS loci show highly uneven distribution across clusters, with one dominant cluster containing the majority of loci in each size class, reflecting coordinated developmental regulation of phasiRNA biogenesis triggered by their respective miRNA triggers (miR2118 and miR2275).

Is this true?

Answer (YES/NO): NO